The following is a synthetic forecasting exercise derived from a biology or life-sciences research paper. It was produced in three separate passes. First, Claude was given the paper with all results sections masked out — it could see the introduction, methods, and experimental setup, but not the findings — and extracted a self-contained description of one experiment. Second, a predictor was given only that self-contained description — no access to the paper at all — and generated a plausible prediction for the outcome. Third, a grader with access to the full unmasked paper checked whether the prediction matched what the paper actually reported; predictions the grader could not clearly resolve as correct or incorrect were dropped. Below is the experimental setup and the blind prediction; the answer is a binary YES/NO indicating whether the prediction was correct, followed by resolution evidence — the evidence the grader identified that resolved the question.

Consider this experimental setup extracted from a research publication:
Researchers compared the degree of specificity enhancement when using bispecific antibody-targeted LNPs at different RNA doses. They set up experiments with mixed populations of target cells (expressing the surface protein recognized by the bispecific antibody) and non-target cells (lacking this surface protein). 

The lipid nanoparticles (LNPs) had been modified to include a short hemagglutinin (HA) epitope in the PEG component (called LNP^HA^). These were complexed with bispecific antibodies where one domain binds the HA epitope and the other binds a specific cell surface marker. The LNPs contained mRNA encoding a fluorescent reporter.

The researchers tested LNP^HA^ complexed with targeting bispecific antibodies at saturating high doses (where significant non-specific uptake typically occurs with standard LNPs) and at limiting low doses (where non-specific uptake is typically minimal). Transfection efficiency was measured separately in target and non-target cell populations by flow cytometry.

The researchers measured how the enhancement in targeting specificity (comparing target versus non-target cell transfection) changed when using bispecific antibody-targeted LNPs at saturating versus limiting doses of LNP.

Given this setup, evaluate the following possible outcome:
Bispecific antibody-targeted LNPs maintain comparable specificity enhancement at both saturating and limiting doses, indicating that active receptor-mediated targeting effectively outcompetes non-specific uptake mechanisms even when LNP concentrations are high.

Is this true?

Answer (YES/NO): NO